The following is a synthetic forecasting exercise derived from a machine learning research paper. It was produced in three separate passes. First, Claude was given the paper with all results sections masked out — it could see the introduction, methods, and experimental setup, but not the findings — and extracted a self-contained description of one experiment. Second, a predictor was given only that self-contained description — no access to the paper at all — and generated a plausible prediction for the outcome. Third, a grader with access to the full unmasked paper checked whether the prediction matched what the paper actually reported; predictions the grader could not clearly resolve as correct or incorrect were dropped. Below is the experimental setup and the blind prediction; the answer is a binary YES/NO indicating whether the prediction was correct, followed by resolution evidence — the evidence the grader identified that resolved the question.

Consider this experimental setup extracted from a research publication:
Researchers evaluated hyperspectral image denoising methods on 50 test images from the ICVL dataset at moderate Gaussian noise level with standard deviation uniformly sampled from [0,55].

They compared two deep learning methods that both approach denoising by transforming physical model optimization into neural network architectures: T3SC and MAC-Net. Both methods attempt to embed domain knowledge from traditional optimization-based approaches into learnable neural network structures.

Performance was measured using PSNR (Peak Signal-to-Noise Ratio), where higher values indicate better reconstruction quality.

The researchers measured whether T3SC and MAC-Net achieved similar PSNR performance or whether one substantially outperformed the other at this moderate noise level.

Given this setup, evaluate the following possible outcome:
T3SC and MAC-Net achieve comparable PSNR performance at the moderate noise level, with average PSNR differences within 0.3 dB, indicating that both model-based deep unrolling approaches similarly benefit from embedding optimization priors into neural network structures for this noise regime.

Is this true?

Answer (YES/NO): NO